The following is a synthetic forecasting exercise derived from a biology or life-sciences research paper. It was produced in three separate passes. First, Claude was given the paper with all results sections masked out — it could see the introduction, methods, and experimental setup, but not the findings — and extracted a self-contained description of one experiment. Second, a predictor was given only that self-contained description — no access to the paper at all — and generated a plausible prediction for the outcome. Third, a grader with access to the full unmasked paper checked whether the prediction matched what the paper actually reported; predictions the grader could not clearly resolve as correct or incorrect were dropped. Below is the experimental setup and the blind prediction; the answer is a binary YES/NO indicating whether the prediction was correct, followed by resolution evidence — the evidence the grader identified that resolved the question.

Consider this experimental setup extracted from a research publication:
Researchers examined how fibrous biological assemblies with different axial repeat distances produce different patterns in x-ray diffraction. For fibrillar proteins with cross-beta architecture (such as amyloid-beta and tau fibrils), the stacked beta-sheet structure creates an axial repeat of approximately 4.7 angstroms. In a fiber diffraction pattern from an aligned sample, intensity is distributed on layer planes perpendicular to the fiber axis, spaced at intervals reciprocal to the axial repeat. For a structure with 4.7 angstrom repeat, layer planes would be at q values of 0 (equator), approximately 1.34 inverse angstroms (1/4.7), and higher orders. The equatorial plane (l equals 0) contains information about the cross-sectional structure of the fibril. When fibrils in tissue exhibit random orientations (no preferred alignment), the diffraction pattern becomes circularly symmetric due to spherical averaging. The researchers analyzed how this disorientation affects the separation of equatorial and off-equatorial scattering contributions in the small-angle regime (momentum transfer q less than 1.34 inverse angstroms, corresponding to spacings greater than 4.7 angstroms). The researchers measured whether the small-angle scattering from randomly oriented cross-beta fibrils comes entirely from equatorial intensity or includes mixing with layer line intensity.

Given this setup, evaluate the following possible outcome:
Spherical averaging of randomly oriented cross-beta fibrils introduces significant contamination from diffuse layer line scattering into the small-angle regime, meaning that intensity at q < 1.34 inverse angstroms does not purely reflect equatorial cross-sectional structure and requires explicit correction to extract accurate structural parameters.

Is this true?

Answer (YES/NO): NO